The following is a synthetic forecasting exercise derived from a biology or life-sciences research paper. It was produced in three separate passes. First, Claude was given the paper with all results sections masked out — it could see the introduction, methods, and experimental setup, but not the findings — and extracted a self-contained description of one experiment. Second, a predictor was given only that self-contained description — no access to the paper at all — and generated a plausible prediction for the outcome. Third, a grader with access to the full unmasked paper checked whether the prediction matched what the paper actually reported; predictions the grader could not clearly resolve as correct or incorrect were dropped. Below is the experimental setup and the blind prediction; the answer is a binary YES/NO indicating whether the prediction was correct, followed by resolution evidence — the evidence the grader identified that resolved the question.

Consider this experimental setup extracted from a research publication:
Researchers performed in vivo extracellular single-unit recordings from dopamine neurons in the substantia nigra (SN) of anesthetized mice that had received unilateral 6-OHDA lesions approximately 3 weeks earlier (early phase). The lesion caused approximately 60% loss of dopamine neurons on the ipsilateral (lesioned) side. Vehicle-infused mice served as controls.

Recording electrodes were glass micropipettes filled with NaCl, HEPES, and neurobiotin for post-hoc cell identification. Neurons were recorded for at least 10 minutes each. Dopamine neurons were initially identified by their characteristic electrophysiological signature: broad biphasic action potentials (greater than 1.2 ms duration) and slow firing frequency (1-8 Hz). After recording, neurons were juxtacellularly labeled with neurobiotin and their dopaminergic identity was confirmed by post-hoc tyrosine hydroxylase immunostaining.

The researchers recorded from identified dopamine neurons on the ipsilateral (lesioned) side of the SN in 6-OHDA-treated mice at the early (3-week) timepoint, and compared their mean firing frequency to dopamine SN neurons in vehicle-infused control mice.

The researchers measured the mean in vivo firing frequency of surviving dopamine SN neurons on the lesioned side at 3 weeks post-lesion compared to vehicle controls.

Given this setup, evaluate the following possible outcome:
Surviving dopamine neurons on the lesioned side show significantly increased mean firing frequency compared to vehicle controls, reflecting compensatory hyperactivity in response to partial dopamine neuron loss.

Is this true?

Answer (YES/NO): NO